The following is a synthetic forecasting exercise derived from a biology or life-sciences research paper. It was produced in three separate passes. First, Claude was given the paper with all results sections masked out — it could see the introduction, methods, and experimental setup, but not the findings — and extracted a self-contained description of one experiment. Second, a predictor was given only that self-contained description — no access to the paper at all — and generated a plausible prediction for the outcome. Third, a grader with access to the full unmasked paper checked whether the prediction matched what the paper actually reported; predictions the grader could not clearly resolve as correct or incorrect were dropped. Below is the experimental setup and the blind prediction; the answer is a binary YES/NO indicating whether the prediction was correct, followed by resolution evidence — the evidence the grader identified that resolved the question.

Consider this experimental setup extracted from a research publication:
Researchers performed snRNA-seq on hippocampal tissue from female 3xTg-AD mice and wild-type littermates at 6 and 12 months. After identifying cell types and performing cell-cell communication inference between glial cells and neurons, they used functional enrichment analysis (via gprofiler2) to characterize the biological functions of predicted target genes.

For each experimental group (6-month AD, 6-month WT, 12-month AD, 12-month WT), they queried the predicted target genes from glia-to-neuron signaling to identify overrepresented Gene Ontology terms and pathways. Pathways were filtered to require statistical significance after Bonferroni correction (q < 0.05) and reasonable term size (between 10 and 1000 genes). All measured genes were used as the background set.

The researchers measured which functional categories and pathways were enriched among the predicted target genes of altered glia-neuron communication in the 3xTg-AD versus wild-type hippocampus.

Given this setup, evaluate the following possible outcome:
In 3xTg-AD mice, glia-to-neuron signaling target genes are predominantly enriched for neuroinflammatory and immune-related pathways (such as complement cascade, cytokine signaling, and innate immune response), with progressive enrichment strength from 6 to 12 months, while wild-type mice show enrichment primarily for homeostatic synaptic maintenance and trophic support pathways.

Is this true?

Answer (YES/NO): NO